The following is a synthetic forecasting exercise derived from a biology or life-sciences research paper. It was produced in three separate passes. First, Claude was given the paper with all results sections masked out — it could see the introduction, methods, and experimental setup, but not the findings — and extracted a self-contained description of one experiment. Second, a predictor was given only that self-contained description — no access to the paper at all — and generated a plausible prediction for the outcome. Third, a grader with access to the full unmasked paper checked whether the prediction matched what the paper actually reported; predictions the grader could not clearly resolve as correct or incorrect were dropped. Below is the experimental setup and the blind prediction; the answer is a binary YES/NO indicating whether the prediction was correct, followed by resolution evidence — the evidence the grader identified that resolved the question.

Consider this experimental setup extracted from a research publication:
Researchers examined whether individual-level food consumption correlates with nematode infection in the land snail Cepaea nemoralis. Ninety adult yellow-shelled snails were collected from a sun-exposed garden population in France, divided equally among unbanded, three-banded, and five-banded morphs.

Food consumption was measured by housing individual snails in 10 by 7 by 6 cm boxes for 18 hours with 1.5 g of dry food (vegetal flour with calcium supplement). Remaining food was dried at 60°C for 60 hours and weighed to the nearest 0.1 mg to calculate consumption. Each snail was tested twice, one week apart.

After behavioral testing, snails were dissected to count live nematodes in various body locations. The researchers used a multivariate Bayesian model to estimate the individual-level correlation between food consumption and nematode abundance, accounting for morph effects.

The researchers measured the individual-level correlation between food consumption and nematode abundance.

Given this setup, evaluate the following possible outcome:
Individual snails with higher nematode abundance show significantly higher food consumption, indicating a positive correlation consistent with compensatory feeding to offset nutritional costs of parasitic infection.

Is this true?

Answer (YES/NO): NO